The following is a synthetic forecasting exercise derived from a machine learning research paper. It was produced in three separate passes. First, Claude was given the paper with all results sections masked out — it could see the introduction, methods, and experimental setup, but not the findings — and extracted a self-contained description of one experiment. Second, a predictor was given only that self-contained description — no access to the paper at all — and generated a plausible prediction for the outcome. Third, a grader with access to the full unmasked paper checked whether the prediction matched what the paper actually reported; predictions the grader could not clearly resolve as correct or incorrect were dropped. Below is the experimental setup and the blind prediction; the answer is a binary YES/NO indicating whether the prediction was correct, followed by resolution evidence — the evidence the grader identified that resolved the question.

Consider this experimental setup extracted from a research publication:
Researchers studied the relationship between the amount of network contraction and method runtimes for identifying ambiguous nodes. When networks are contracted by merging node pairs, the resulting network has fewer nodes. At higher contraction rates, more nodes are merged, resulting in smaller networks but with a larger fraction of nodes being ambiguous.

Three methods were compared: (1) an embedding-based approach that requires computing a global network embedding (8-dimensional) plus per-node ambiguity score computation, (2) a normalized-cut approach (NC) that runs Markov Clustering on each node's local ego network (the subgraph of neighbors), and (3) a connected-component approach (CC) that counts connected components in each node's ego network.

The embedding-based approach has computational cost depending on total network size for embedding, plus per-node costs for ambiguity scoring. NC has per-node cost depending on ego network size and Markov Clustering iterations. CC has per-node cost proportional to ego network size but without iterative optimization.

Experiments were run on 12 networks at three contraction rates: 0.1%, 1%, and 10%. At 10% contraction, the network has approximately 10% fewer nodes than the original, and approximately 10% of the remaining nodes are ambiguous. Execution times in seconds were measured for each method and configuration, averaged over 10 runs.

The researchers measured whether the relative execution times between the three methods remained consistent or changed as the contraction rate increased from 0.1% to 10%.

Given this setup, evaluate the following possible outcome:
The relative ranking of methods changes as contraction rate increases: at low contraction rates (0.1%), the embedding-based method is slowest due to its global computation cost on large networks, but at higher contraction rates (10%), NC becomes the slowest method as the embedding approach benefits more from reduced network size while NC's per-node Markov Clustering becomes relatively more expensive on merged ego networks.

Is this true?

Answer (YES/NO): NO